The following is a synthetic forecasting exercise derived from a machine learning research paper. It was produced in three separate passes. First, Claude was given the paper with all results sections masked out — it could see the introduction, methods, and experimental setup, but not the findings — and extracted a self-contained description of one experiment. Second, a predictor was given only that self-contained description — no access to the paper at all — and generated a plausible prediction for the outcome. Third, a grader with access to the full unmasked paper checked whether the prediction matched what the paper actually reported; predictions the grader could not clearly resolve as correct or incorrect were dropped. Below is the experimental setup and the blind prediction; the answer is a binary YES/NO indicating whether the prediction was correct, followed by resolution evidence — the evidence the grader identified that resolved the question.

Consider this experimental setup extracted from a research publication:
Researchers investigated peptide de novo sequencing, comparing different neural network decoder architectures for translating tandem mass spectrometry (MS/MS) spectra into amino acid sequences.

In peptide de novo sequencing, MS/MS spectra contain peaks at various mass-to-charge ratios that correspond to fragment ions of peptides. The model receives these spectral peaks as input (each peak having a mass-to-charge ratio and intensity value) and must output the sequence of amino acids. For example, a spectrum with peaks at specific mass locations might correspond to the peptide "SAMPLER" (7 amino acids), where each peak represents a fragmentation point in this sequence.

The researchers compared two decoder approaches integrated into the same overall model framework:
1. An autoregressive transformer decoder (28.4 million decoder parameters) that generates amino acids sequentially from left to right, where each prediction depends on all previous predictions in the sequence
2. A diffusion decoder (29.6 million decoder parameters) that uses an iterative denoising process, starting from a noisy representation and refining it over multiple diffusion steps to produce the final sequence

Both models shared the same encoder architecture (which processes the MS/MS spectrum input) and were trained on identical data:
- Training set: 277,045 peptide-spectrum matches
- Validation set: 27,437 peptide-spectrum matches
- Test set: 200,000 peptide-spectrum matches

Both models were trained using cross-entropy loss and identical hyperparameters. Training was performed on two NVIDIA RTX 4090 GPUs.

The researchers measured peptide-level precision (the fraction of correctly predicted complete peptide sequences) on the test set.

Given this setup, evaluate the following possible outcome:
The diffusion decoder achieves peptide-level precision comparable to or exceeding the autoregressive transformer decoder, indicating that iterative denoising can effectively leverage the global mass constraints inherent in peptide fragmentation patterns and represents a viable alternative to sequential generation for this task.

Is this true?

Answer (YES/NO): NO